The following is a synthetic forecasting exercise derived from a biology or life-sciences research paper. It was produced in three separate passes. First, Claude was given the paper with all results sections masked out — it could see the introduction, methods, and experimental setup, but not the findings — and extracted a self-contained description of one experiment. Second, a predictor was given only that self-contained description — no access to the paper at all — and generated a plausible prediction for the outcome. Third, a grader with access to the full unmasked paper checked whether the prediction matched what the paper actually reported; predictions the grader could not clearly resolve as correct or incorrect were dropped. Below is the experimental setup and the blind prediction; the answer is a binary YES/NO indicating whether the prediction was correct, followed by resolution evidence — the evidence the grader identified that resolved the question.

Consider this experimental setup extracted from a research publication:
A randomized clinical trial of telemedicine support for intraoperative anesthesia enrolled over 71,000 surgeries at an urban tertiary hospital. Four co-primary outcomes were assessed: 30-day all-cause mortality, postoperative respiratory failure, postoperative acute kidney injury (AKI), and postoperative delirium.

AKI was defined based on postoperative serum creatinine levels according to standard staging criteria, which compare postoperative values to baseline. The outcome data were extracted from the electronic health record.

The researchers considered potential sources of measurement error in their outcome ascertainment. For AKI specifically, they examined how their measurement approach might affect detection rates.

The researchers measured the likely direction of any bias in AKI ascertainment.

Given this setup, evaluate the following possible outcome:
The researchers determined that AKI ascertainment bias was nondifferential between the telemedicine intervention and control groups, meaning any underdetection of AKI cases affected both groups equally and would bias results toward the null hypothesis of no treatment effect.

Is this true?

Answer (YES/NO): YES